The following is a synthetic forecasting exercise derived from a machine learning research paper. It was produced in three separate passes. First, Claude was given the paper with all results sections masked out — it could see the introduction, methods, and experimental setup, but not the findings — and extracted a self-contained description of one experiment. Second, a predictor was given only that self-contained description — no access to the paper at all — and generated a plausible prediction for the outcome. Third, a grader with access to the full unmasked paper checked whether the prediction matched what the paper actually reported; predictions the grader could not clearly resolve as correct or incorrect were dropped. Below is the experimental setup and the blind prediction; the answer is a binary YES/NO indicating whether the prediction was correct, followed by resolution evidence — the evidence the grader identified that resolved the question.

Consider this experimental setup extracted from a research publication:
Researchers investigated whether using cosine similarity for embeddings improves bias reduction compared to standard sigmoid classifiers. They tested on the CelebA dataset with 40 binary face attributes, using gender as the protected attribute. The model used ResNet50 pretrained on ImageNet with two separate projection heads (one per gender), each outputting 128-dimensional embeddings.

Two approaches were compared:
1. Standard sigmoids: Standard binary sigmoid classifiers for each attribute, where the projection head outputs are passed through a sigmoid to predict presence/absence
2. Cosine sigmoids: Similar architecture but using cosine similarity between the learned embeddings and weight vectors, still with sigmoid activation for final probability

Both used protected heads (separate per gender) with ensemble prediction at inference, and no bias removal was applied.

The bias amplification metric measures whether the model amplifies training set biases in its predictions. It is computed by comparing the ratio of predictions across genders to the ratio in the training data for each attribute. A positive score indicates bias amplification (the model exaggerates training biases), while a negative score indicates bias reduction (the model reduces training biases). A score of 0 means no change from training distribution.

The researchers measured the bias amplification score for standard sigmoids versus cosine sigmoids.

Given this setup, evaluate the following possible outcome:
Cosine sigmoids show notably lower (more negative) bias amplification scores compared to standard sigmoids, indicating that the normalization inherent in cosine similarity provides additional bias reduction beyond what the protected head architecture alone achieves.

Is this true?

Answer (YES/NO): NO